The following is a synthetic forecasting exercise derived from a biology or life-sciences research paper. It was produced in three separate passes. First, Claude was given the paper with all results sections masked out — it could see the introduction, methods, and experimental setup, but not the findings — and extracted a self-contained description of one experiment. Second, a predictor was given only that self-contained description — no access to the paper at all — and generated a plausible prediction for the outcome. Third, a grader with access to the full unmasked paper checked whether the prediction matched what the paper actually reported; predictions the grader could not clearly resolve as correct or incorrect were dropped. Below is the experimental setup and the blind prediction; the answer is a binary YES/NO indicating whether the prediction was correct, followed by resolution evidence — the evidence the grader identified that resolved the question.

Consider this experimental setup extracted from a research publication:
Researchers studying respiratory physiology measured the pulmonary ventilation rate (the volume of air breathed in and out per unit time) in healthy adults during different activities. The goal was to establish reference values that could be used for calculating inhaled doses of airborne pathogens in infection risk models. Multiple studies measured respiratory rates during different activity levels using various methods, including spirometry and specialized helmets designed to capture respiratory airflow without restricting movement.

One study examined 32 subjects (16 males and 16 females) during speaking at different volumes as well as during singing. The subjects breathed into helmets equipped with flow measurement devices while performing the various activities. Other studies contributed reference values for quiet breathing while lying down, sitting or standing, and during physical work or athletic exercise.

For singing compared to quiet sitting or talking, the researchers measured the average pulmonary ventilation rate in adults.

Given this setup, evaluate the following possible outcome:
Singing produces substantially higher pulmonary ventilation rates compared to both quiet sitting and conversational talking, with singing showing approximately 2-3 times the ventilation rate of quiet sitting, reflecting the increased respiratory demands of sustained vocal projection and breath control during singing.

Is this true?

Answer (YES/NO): NO